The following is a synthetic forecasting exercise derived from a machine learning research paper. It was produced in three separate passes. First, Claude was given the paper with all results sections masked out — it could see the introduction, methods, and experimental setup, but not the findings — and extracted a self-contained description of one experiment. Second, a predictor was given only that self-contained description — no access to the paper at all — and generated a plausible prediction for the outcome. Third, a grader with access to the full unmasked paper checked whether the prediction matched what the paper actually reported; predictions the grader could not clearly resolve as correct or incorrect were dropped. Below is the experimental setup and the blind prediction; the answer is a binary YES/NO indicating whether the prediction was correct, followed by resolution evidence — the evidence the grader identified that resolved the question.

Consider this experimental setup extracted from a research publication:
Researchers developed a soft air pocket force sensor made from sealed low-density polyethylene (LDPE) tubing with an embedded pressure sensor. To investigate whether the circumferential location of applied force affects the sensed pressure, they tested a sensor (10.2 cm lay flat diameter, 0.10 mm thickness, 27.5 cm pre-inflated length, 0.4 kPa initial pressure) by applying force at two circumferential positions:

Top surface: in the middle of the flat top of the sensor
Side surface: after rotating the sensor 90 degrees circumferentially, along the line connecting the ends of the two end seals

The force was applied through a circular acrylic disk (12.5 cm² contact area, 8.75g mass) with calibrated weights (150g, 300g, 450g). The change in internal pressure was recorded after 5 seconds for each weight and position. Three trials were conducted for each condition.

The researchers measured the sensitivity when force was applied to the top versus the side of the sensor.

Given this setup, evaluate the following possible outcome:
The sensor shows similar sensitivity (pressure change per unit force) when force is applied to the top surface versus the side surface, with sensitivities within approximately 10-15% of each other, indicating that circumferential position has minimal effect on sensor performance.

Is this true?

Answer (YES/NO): NO